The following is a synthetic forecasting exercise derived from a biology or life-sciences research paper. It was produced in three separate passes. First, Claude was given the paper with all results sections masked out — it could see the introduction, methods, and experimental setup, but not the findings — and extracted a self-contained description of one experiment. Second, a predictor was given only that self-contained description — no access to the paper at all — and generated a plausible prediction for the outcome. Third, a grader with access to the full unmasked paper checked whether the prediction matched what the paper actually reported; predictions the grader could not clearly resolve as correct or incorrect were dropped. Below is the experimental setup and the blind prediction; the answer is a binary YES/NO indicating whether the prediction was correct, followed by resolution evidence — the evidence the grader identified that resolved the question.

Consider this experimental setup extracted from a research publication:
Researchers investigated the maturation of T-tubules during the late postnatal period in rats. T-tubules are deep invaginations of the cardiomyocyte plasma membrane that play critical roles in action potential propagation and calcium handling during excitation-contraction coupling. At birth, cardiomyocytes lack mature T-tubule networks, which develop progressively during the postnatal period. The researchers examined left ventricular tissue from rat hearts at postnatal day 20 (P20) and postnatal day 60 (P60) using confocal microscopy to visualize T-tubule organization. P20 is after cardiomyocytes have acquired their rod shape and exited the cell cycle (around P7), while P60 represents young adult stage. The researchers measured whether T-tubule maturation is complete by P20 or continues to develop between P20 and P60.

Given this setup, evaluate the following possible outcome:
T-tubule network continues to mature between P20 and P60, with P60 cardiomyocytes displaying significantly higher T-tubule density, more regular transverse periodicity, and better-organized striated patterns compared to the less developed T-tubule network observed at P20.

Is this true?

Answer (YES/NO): NO